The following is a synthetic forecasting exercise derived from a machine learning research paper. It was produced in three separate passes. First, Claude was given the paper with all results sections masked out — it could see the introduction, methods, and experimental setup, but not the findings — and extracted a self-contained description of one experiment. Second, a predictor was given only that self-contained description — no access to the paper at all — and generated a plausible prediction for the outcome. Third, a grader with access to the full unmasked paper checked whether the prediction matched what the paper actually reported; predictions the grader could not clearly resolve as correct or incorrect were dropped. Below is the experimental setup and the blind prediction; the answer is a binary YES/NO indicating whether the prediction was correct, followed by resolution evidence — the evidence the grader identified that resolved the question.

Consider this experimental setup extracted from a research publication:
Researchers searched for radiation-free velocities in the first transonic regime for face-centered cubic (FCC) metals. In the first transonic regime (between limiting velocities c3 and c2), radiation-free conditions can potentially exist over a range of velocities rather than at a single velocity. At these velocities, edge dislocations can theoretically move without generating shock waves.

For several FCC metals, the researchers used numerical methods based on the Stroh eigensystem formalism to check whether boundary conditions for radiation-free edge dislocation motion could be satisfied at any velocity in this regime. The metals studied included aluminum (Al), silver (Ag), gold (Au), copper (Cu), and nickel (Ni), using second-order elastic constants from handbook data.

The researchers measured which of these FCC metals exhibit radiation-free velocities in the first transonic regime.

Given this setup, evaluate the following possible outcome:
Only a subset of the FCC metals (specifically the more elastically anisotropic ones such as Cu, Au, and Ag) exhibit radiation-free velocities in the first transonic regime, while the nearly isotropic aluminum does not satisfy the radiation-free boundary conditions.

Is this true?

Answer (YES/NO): NO